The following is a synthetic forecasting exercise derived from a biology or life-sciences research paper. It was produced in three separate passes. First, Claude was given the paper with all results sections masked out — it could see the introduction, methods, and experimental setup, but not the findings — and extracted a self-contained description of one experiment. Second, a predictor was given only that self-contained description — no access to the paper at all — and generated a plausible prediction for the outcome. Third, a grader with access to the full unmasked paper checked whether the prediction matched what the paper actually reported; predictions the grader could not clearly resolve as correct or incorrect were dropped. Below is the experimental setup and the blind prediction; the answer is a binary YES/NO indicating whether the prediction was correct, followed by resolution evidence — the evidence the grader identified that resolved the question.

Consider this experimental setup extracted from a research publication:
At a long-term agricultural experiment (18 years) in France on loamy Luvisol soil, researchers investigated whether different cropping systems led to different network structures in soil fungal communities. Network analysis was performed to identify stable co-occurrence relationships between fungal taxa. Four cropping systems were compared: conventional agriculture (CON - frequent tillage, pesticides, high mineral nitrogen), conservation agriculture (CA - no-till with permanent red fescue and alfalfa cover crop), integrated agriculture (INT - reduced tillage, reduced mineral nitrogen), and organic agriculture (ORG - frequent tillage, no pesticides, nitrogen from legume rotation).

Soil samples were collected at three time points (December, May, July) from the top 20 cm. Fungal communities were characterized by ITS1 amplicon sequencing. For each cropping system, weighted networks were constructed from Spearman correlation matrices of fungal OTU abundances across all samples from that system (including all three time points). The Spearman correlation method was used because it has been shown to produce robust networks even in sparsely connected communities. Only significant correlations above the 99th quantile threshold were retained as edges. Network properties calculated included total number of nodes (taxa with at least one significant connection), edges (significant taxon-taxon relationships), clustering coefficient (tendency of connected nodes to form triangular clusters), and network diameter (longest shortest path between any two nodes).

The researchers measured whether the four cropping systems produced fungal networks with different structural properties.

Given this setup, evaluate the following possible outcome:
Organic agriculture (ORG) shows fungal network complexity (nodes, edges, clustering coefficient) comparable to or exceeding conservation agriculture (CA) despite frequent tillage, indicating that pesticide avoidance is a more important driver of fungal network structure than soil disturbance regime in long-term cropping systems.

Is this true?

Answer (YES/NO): NO